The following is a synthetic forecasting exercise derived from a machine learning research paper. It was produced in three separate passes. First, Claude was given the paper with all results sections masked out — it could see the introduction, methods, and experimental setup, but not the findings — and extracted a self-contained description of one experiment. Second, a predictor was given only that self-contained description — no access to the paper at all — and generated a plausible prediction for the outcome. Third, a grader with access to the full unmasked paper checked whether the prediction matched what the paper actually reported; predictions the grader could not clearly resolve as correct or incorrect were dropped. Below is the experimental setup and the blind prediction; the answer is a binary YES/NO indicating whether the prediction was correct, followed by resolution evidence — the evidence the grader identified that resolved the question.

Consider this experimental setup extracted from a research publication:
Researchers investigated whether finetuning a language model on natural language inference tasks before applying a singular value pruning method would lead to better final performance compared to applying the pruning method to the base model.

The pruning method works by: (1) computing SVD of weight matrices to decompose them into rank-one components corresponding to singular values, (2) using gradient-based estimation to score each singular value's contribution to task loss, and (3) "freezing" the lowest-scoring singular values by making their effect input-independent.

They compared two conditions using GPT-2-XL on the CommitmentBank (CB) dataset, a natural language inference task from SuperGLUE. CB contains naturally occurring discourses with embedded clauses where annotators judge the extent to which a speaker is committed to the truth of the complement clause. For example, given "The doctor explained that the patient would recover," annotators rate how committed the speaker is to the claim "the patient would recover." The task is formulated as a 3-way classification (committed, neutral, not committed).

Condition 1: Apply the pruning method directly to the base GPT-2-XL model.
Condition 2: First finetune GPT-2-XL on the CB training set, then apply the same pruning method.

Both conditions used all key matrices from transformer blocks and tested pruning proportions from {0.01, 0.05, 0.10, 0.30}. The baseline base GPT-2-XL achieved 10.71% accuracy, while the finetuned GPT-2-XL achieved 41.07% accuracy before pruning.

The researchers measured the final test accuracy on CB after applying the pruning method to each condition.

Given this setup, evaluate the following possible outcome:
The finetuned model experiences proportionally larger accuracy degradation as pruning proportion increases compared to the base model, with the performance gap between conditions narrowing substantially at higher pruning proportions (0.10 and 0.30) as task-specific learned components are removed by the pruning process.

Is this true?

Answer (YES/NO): NO